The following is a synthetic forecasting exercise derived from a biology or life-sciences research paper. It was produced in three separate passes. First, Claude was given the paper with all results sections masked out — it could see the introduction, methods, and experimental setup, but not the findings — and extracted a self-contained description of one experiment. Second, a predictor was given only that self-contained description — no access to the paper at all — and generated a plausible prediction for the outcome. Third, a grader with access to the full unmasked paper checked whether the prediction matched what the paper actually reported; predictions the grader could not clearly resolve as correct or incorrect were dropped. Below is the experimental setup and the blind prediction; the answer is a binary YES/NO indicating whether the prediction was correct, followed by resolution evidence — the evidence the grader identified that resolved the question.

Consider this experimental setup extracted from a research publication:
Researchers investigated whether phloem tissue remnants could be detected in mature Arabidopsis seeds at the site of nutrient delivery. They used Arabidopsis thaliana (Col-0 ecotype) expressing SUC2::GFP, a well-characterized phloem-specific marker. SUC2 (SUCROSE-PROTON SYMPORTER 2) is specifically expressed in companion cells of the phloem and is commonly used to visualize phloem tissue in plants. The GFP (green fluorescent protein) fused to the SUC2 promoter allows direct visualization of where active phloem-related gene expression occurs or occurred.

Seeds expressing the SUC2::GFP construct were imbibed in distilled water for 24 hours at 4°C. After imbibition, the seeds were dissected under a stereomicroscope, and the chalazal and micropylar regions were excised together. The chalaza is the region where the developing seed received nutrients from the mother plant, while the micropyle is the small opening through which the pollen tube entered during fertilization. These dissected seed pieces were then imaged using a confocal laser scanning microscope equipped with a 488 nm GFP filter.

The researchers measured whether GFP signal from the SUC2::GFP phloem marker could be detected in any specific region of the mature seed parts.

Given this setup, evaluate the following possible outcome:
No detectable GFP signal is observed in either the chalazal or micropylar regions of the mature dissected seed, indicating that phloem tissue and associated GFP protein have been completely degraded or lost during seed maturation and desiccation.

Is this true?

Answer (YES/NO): NO